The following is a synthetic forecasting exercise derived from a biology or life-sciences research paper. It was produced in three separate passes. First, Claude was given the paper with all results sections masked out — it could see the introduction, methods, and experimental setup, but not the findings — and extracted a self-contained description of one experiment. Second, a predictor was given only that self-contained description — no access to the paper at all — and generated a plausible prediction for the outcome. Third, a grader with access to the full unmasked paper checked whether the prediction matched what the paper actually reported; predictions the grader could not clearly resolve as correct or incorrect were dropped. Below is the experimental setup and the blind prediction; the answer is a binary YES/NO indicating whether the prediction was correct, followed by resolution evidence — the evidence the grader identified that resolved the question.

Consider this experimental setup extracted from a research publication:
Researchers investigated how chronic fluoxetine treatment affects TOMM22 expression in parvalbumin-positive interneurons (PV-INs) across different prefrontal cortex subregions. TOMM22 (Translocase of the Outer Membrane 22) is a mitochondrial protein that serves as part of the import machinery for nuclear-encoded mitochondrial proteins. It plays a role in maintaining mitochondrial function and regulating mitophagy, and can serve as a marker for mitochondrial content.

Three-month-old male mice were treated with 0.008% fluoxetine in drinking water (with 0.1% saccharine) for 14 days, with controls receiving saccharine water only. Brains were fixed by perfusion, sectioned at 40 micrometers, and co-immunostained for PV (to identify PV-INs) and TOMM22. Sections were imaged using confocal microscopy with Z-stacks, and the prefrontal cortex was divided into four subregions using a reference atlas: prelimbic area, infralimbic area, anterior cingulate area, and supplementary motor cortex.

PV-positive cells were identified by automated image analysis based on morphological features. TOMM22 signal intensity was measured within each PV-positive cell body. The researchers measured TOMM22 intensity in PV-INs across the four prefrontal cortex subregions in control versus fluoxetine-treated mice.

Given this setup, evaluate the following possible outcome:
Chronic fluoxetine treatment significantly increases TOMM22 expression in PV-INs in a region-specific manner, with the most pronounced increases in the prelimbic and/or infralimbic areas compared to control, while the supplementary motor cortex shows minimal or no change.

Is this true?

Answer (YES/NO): NO